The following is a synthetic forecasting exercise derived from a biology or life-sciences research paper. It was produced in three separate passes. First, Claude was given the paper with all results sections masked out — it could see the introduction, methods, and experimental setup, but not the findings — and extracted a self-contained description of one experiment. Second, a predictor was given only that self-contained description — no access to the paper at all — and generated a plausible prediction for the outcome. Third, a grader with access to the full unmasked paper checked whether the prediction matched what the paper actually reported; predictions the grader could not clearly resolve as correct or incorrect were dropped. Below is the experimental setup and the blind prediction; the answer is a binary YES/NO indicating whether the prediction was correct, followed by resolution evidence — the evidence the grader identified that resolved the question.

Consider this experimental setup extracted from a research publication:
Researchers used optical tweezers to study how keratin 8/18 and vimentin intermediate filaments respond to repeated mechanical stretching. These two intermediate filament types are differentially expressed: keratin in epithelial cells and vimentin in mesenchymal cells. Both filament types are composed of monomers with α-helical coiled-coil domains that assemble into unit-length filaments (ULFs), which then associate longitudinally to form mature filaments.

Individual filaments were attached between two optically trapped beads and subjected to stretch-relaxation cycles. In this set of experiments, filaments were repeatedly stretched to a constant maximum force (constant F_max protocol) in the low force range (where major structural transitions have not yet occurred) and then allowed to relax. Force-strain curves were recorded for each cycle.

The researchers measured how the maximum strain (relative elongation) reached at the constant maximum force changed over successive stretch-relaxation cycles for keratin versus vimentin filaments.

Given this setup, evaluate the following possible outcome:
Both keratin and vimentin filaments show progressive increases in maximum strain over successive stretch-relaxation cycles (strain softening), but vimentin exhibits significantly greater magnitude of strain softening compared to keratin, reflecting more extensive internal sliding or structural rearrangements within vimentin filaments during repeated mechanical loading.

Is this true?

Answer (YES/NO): NO